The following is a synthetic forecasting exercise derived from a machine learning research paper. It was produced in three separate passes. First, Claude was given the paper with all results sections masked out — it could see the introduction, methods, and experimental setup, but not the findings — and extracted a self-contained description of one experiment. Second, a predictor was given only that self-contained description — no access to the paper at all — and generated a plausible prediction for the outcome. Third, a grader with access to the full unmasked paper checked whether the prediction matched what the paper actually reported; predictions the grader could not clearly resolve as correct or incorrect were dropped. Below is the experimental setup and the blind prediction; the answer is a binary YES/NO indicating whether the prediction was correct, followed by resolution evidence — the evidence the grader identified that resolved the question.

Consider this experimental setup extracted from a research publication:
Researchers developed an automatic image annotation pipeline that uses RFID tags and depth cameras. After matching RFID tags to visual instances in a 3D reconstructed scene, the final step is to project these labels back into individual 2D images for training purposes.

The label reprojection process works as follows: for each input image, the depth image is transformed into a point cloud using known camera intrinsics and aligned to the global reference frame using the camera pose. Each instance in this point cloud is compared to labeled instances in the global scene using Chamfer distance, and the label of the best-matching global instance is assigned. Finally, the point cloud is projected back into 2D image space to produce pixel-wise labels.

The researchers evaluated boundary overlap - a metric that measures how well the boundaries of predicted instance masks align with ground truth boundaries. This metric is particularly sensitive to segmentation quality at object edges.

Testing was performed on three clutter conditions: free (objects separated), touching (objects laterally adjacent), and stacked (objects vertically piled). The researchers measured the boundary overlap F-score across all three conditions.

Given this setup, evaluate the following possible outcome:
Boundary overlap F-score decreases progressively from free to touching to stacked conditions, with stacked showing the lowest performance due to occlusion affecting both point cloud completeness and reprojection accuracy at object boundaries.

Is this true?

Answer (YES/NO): NO